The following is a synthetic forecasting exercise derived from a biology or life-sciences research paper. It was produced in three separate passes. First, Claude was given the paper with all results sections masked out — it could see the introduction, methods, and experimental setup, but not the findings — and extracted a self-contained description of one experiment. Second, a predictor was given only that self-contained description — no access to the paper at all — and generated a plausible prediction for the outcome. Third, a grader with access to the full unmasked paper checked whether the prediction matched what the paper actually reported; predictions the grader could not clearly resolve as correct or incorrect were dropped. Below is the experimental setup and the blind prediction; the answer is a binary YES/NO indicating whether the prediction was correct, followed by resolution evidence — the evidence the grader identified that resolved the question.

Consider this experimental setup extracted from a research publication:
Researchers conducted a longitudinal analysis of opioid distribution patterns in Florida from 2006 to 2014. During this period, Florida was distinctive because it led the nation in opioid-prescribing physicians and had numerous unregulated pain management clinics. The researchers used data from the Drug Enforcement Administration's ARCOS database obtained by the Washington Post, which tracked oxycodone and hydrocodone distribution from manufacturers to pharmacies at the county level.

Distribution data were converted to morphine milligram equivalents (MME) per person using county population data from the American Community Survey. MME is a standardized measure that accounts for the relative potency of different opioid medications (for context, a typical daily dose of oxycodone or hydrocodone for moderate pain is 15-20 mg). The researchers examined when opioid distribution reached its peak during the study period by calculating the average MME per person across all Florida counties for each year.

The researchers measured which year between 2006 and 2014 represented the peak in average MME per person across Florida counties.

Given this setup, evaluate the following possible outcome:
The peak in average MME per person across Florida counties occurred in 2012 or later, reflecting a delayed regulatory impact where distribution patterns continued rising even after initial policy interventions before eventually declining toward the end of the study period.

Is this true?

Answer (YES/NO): NO